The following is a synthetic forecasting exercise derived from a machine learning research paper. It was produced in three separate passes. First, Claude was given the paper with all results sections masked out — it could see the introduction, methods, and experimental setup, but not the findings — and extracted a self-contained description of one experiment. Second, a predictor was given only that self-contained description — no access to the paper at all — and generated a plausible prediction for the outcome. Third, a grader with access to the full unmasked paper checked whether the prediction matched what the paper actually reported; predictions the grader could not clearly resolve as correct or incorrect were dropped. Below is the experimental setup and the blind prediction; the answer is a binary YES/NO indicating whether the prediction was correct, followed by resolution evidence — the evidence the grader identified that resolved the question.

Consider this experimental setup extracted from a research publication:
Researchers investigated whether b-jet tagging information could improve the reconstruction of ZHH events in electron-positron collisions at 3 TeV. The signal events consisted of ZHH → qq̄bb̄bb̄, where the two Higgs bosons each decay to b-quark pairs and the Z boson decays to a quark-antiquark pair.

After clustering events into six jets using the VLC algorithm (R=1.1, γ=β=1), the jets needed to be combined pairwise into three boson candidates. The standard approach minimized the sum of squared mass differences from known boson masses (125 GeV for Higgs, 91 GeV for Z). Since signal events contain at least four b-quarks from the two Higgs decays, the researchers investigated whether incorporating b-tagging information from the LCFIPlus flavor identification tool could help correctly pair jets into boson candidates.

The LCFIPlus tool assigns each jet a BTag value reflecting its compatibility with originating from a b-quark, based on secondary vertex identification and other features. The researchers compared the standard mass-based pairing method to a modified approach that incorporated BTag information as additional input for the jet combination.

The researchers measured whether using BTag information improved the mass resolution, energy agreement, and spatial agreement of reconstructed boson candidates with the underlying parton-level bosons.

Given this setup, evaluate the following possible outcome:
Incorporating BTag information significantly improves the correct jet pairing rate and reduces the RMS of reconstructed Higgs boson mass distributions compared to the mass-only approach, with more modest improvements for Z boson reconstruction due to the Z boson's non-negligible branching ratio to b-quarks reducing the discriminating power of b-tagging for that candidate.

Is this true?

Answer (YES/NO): NO